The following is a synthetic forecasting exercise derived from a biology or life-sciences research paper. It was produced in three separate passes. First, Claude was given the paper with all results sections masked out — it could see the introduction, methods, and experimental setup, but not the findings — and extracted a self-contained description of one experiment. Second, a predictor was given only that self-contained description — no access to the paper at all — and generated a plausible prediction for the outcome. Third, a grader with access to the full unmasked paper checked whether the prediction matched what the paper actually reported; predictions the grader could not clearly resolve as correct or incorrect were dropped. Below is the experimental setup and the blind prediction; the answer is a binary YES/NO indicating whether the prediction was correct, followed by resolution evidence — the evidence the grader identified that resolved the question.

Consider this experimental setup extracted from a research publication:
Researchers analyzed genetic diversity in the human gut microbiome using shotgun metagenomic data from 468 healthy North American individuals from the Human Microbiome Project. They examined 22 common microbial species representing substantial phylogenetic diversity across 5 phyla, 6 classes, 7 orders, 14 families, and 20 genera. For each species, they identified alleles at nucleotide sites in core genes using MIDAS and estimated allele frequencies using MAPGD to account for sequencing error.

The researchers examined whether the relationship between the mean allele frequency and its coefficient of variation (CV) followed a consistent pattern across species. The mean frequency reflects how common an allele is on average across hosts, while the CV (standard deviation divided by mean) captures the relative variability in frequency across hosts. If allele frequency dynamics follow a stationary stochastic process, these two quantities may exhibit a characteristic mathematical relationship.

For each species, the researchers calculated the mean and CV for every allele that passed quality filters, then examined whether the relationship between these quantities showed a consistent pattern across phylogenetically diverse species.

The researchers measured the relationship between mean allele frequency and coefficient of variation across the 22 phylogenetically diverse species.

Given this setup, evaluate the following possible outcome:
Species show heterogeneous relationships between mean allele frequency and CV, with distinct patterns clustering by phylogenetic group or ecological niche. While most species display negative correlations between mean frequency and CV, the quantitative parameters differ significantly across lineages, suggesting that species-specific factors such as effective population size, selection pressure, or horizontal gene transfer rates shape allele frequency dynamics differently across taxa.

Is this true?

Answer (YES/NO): NO